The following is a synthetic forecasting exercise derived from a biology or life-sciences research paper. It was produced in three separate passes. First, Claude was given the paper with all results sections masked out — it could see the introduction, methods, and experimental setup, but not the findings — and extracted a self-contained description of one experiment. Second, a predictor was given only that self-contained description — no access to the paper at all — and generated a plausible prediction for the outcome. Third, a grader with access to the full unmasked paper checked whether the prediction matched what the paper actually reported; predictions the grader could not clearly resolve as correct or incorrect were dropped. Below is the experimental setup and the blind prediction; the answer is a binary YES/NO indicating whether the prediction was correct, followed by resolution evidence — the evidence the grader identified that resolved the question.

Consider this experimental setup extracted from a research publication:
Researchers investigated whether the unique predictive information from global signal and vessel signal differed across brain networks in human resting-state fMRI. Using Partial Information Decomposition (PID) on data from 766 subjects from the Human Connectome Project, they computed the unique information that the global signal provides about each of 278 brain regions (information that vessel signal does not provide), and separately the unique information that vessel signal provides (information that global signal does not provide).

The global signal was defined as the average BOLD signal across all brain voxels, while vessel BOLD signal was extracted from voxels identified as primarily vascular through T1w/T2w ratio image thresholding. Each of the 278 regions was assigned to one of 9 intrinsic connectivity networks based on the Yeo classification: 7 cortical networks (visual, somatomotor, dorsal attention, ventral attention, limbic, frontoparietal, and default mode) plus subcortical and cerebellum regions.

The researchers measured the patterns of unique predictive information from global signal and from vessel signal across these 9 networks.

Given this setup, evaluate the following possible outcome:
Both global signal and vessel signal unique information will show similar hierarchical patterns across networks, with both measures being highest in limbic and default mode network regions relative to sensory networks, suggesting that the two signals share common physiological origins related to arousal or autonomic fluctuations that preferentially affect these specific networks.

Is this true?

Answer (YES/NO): NO